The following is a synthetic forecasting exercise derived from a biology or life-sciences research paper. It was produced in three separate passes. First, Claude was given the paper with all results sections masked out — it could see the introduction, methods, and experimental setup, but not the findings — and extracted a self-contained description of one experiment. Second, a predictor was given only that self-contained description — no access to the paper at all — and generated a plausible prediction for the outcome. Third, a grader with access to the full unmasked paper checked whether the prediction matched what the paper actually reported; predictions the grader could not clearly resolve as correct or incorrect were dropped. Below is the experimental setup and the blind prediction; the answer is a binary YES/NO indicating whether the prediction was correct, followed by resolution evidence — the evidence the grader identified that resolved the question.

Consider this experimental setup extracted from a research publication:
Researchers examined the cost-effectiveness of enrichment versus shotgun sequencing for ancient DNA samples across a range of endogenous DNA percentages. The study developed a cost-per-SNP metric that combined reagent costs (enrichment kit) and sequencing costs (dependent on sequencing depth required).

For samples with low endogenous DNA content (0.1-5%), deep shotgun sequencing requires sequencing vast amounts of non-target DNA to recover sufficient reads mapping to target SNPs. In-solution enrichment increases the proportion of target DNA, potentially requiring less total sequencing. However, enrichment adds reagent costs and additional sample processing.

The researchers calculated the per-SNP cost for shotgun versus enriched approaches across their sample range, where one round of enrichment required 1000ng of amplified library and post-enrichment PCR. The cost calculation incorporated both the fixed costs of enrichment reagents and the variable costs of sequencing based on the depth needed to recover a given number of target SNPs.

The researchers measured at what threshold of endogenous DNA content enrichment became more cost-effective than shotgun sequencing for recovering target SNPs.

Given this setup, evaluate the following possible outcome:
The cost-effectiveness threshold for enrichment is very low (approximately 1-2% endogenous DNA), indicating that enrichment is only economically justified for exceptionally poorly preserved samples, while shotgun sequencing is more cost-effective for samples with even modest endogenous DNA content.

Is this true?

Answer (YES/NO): NO